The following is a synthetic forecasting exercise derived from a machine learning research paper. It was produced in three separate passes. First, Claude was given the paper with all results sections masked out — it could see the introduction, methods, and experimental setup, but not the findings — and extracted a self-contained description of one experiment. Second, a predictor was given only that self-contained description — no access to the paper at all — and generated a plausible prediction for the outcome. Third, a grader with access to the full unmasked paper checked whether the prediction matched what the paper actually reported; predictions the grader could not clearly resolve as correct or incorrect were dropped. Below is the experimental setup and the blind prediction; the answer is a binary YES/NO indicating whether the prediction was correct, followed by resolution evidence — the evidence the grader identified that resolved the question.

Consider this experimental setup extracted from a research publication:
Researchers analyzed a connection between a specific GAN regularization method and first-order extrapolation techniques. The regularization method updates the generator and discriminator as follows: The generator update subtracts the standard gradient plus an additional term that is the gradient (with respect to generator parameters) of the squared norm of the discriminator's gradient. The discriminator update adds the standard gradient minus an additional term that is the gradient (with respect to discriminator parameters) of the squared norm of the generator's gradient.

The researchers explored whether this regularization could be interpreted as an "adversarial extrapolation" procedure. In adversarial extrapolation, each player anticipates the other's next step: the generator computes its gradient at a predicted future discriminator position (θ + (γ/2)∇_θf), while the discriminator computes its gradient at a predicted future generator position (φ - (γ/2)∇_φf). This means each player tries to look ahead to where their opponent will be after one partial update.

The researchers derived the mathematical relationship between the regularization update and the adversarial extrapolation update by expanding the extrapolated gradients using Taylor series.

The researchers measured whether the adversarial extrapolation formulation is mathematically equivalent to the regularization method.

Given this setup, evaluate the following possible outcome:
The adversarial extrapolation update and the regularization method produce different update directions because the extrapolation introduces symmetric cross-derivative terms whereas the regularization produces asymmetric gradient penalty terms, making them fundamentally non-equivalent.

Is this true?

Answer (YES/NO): NO